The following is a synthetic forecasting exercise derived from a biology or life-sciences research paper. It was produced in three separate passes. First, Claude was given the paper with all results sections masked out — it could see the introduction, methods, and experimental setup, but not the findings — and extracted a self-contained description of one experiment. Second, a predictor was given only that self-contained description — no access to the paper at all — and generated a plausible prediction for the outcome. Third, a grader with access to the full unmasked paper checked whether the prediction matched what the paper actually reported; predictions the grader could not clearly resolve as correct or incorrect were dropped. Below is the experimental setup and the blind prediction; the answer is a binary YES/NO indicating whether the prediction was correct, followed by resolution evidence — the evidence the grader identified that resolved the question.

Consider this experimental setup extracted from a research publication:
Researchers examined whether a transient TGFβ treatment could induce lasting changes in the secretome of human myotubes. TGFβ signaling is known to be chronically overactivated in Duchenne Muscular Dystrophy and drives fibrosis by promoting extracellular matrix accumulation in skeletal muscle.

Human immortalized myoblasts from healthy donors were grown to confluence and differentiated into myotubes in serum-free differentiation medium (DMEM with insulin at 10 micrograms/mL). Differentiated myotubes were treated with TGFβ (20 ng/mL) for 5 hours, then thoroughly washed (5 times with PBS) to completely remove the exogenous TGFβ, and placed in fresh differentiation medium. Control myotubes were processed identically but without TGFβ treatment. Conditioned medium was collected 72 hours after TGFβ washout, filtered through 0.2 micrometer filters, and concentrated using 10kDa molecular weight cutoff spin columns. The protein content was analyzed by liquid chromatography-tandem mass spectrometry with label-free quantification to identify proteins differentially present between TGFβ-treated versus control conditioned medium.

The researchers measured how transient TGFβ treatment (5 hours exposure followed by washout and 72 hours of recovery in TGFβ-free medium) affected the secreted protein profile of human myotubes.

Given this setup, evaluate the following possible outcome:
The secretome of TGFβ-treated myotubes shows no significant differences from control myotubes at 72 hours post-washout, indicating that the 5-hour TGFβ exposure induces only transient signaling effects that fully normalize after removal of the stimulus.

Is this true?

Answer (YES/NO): NO